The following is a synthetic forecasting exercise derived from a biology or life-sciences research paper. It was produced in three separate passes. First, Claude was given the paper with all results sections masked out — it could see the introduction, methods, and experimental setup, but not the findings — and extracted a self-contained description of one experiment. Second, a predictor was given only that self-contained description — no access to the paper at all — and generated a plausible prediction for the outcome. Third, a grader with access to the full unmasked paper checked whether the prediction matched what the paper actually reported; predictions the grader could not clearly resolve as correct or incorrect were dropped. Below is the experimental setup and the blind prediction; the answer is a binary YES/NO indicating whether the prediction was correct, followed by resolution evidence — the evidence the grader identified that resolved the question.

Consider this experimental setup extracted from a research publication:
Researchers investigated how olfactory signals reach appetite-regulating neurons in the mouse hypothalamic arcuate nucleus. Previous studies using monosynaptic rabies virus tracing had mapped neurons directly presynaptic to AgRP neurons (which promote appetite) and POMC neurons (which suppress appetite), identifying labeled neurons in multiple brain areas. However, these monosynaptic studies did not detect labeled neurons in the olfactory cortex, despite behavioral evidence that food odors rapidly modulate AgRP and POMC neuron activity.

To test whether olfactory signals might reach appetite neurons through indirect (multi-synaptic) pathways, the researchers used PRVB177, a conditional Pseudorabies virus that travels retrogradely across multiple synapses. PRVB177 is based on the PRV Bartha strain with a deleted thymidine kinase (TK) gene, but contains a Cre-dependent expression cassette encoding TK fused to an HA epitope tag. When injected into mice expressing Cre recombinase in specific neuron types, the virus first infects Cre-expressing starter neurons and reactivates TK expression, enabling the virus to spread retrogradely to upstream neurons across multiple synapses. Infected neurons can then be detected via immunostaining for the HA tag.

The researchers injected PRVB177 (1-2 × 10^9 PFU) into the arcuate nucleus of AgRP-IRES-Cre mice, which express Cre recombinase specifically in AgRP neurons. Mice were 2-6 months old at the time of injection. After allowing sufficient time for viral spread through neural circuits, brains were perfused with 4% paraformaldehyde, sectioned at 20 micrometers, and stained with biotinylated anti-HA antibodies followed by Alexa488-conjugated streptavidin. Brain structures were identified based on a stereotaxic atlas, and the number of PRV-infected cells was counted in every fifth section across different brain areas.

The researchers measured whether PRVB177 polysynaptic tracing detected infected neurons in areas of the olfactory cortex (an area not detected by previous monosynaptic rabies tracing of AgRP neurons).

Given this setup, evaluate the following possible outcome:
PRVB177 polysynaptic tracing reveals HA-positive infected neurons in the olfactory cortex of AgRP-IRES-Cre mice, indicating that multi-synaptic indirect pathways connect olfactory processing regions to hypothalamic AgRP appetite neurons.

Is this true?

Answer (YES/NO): YES